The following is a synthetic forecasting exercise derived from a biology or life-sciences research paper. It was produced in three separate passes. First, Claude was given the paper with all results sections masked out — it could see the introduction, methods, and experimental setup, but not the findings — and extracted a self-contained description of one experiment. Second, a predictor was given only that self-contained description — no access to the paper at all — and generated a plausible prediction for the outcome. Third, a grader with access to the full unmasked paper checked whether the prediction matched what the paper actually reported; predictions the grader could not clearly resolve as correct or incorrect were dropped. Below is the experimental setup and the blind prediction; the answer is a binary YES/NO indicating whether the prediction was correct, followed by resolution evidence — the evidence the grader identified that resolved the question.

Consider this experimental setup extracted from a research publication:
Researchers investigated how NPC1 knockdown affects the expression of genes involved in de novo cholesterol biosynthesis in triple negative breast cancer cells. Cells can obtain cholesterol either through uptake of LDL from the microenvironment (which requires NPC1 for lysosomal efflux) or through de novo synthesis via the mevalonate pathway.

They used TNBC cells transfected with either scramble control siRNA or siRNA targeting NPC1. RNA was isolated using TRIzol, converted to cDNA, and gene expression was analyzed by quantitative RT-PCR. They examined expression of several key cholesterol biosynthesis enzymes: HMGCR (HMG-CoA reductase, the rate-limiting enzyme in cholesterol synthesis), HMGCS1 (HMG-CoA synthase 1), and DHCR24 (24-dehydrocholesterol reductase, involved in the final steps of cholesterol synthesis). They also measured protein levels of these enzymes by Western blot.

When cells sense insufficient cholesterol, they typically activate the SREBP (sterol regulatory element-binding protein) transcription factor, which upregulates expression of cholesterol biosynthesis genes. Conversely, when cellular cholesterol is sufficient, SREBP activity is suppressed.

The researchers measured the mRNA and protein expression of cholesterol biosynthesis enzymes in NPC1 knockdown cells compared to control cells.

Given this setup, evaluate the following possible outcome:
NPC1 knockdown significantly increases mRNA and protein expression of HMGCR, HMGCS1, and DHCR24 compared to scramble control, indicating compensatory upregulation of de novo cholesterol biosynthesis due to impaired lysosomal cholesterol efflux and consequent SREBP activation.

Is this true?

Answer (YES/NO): NO